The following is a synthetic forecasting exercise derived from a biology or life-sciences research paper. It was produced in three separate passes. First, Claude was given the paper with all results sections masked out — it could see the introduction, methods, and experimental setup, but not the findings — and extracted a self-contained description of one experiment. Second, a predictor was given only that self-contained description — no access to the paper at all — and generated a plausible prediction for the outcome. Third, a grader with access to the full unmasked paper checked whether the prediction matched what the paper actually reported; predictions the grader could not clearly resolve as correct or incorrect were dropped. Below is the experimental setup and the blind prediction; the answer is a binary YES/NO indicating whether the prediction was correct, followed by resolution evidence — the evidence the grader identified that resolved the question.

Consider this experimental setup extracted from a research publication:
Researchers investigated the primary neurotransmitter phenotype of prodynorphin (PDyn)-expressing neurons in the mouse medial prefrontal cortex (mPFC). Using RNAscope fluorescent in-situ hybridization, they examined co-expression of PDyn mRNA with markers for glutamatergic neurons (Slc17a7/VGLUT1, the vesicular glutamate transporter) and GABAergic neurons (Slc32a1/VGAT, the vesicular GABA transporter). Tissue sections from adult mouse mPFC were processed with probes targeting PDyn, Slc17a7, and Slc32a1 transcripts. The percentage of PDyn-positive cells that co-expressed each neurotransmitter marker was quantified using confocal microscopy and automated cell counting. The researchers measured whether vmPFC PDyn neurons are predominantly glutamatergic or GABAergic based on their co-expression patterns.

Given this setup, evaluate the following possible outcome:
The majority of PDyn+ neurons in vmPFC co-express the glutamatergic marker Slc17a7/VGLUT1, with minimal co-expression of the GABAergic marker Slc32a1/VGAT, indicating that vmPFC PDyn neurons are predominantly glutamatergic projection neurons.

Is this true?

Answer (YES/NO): YES